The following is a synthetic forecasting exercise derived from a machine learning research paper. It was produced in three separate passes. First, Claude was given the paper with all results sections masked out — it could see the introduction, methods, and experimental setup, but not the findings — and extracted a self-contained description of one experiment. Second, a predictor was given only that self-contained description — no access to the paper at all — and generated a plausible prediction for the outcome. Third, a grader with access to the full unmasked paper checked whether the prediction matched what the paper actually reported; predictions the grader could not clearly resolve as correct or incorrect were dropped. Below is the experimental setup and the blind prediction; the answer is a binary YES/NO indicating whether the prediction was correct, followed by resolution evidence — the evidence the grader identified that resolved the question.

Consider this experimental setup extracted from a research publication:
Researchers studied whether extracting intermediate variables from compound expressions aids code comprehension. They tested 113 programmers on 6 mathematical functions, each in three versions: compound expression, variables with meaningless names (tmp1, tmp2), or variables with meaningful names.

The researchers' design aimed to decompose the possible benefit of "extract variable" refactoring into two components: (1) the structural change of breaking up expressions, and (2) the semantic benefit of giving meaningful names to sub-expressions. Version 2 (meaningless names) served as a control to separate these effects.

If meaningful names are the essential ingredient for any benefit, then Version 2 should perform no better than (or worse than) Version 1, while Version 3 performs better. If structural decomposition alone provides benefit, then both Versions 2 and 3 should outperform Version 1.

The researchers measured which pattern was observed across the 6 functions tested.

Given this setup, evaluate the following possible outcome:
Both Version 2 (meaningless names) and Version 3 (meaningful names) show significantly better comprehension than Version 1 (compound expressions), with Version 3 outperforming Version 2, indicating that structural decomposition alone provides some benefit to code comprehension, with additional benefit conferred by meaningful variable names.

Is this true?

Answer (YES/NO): NO